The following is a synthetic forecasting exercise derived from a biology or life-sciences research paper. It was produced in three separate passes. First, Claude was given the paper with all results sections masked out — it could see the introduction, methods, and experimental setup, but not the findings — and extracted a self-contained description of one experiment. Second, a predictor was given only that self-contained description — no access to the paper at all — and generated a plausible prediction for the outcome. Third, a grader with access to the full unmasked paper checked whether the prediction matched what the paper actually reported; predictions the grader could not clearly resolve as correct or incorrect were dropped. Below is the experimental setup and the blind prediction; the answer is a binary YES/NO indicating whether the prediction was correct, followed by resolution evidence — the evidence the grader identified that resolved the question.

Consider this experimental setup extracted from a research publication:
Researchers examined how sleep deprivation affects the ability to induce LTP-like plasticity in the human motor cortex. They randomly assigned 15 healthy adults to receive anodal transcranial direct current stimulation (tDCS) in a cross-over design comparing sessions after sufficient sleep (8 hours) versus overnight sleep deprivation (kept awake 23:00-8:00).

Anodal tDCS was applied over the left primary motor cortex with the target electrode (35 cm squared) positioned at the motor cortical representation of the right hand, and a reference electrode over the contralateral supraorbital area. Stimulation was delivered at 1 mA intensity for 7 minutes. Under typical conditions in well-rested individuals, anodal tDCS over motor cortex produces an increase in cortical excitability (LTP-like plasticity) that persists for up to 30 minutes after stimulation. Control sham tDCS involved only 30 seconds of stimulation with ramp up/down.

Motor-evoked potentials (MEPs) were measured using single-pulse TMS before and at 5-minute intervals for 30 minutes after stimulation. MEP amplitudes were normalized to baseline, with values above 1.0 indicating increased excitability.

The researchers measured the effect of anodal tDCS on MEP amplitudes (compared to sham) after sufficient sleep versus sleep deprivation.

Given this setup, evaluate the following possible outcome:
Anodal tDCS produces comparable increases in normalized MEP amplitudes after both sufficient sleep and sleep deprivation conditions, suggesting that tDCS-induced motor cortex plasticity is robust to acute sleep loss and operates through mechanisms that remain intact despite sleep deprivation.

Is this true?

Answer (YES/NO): NO